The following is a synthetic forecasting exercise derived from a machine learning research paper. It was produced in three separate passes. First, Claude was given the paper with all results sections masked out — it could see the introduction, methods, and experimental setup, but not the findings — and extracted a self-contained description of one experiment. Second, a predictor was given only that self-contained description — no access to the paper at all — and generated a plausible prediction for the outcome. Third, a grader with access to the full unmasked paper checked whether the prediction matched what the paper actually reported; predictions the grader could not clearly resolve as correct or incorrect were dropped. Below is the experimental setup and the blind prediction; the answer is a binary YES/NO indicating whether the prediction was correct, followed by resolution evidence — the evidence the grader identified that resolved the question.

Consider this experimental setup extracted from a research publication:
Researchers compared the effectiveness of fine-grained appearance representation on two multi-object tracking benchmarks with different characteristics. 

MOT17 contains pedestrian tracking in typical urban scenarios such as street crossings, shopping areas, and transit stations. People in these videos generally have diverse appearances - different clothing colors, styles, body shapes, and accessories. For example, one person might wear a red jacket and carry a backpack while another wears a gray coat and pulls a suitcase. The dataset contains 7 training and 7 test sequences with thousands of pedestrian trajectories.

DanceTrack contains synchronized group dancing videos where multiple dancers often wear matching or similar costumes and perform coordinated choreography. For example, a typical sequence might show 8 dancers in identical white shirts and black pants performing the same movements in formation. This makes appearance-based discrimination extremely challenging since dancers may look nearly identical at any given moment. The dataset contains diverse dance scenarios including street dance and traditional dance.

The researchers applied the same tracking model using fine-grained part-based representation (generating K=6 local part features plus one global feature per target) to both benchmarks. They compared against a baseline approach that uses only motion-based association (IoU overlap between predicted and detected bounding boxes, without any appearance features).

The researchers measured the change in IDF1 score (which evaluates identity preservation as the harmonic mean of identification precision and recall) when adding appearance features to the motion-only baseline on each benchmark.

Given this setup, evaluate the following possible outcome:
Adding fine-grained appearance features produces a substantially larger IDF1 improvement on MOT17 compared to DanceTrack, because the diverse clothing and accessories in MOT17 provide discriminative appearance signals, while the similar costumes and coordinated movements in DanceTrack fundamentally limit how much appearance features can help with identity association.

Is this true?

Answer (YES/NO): NO